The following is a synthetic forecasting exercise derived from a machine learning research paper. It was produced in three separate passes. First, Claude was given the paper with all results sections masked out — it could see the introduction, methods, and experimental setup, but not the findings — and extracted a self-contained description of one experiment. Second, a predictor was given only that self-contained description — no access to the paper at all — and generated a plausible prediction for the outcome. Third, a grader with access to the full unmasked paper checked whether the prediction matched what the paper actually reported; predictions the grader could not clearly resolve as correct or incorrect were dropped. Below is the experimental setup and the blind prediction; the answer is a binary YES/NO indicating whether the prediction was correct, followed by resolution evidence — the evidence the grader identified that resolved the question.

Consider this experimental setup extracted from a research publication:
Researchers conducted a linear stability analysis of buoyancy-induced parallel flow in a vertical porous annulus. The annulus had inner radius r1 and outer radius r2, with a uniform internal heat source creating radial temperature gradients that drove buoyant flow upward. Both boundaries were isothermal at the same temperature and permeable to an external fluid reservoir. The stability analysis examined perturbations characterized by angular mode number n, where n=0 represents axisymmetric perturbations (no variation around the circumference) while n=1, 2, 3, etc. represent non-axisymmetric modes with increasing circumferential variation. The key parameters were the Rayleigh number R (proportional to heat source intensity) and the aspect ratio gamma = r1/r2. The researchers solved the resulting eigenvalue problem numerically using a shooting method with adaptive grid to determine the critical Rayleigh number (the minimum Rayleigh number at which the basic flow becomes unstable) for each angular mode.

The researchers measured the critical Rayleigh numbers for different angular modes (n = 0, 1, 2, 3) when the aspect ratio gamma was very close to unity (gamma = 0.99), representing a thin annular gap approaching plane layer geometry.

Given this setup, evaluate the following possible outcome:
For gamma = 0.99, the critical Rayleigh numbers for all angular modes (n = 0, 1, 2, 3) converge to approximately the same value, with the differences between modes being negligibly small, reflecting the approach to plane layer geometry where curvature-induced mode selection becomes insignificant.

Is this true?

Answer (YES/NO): YES